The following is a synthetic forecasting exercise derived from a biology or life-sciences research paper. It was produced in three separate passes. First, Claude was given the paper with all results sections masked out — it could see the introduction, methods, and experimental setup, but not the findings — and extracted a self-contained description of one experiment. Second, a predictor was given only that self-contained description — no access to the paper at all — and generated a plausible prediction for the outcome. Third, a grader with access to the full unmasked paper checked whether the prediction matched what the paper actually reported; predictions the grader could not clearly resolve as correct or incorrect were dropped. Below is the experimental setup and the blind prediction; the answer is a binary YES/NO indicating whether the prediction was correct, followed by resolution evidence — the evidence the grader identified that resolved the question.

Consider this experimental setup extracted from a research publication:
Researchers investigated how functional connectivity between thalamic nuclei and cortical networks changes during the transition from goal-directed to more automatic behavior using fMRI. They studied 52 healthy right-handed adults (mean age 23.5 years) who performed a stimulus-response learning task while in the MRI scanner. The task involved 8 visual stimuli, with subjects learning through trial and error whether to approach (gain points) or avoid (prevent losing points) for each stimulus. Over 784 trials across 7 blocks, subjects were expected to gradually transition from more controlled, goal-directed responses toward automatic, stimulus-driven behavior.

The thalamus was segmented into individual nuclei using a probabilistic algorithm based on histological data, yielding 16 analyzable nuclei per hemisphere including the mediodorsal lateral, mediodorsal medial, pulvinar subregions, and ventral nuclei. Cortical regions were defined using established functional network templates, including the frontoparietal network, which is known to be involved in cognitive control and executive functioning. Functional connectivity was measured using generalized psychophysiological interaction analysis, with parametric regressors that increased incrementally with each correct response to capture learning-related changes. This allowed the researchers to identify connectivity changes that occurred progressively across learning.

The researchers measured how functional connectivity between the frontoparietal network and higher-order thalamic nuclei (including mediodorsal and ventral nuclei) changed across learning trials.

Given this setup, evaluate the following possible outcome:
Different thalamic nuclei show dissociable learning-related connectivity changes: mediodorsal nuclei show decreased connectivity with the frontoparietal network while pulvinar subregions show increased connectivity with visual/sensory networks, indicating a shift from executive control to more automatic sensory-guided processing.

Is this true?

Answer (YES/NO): NO